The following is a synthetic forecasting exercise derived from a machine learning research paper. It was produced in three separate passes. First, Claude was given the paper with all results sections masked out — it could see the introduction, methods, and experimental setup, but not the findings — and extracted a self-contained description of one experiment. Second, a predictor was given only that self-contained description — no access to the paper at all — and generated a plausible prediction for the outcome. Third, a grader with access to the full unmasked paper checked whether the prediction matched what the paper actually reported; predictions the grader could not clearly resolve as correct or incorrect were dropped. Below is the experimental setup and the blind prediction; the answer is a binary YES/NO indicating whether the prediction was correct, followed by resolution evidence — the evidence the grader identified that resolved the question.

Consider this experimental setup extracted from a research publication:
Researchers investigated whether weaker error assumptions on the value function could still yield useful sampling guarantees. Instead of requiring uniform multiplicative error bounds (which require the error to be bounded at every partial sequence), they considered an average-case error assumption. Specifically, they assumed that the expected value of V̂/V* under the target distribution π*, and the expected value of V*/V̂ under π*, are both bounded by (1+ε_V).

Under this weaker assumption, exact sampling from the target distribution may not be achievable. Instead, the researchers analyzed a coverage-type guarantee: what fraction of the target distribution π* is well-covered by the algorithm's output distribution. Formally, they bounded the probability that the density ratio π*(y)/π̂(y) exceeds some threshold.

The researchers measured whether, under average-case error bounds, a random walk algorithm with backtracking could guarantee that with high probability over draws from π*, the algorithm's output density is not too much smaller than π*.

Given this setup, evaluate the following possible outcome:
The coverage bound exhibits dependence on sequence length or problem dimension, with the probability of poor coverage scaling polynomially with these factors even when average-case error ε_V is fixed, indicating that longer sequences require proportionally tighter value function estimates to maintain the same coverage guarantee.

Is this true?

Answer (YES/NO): YES